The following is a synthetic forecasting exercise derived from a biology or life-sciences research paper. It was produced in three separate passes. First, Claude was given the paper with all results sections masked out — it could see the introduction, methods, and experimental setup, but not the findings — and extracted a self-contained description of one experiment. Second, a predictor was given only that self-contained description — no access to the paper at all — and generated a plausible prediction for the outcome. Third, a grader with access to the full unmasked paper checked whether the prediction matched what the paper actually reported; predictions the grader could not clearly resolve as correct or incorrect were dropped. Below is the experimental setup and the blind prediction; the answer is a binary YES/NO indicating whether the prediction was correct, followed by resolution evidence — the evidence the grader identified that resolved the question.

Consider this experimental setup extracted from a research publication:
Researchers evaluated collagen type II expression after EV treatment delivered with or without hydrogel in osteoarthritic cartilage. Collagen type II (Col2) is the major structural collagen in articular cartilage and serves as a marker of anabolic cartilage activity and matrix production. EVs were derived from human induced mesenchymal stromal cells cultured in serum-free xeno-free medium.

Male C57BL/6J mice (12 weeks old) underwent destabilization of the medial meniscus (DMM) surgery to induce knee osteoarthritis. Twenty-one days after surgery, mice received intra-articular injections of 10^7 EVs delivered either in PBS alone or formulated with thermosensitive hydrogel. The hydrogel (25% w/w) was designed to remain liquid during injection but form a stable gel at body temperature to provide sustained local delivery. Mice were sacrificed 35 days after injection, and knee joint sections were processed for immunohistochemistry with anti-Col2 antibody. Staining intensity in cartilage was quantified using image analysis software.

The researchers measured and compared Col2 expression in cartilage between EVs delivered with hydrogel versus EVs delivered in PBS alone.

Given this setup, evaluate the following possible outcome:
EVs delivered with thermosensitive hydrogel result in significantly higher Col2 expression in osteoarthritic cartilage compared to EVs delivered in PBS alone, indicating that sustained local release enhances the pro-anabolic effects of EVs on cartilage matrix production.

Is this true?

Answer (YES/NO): NO